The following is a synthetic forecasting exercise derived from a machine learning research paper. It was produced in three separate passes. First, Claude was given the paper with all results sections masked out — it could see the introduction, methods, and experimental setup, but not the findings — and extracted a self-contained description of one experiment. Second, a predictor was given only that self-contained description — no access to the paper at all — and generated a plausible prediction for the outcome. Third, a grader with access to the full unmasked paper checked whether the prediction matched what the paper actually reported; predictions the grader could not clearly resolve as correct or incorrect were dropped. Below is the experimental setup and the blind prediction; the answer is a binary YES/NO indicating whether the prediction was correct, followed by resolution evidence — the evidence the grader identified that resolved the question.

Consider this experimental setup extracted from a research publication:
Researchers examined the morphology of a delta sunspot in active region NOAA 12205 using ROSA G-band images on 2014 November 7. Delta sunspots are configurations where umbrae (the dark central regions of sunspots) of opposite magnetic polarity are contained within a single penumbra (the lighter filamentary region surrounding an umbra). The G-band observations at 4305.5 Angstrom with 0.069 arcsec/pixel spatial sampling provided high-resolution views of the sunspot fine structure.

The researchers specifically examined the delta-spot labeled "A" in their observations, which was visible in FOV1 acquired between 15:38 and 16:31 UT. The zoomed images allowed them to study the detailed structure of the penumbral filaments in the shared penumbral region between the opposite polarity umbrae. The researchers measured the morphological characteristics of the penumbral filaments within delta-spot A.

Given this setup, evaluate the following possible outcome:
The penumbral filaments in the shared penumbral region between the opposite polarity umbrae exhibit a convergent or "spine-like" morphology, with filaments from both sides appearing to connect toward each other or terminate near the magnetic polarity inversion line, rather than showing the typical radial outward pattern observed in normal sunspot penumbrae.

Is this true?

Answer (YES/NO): NO